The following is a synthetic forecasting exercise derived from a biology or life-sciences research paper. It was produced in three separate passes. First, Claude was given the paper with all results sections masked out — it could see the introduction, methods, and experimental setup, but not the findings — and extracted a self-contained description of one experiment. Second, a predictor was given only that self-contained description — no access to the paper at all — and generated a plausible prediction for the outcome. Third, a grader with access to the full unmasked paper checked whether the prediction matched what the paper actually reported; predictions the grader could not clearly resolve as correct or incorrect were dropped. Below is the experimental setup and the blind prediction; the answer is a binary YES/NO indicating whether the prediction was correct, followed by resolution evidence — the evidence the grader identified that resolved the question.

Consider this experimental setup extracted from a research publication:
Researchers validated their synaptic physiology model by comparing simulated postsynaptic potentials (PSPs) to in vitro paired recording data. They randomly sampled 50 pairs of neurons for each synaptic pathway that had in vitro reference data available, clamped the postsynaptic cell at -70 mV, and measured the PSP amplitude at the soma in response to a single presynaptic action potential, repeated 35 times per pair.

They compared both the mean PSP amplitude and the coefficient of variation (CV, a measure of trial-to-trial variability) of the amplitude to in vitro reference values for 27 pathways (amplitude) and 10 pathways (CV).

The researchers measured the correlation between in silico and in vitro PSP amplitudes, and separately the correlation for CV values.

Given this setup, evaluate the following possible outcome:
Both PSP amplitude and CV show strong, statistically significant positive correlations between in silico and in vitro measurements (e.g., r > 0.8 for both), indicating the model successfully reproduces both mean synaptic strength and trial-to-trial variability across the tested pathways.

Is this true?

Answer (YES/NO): NO